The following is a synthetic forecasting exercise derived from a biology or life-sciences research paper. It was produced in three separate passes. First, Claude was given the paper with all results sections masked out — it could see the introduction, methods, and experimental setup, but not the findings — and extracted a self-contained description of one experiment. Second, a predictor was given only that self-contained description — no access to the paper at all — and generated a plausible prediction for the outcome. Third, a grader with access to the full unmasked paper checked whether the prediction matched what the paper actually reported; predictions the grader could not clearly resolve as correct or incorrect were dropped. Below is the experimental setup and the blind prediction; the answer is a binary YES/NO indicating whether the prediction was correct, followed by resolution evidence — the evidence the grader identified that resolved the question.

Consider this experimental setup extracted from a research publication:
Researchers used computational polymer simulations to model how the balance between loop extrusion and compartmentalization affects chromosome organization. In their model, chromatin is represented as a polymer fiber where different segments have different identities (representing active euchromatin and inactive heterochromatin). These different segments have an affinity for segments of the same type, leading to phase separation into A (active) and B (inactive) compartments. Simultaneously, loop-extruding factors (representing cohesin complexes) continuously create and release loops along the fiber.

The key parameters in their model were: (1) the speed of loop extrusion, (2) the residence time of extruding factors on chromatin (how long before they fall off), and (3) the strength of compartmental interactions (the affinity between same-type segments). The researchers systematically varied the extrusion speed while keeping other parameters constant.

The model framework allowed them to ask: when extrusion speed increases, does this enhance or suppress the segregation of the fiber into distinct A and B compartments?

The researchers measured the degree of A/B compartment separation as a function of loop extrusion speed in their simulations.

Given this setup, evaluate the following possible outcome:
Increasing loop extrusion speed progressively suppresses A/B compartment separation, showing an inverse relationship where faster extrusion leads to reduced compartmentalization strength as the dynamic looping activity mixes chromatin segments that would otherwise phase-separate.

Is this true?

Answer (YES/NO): YES